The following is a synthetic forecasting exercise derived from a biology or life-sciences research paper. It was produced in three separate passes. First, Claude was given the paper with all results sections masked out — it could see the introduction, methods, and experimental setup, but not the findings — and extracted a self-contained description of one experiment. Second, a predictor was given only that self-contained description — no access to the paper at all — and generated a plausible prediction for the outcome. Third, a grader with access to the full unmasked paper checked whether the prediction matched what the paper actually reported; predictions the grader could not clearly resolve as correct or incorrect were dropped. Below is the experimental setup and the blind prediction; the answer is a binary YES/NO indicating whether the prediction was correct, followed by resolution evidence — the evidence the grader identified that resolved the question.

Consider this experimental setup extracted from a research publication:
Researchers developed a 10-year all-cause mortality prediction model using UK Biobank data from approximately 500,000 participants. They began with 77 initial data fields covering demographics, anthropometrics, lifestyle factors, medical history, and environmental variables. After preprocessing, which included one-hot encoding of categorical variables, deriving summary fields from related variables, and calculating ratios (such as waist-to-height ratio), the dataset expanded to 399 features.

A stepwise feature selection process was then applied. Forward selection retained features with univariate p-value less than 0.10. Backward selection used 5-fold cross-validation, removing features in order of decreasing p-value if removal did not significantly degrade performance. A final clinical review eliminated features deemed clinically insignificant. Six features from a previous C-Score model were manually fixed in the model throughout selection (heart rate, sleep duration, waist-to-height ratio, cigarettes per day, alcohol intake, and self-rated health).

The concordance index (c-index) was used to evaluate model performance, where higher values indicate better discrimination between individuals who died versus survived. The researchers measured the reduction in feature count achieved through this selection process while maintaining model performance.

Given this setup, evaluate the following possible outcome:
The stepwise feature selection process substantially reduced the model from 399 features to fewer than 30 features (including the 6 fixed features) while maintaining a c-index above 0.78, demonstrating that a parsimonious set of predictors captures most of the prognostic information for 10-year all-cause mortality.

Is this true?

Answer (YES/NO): NO